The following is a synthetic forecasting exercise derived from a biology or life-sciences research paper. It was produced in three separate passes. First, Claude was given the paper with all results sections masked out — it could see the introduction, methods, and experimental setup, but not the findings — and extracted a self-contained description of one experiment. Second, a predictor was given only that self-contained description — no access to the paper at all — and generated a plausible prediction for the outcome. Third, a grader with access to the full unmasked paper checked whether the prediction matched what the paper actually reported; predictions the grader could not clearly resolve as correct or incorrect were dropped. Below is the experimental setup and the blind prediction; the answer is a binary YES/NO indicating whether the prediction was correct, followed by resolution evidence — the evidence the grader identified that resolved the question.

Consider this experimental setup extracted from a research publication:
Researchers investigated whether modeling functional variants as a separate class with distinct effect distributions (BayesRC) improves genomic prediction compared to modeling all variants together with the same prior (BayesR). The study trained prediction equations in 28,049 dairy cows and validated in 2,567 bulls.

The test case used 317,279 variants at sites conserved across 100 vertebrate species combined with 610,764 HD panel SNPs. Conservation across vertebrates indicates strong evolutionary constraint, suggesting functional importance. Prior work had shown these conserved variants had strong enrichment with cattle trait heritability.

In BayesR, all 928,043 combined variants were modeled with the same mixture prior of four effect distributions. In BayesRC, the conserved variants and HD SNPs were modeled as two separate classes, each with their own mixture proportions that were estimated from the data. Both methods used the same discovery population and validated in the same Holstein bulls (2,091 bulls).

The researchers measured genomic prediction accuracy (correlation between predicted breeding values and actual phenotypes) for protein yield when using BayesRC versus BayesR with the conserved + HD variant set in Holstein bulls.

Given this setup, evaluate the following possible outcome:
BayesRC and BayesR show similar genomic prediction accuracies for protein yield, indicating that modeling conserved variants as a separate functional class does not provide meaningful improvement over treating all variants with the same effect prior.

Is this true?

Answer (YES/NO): YES